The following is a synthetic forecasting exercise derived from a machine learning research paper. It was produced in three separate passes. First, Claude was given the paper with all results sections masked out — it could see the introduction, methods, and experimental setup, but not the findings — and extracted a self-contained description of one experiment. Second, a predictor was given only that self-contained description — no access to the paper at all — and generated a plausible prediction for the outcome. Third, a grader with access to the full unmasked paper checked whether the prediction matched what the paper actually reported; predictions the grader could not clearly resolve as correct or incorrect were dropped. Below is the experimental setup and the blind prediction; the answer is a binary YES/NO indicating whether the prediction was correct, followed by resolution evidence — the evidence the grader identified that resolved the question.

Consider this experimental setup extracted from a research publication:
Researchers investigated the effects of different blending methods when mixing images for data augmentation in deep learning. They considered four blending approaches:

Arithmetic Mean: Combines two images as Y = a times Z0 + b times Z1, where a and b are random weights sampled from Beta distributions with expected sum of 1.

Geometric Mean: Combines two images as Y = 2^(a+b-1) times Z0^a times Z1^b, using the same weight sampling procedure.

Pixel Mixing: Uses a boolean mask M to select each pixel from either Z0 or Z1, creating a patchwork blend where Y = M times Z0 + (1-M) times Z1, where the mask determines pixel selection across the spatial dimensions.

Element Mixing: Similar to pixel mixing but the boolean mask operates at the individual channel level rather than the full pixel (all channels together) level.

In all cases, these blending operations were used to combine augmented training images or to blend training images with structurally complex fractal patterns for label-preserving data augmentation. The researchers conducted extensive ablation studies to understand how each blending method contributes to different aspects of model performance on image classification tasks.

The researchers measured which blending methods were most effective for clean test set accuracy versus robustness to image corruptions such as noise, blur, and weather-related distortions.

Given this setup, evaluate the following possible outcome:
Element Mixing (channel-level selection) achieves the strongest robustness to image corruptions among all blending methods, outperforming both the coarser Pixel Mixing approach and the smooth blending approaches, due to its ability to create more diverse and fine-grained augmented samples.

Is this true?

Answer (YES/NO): NO